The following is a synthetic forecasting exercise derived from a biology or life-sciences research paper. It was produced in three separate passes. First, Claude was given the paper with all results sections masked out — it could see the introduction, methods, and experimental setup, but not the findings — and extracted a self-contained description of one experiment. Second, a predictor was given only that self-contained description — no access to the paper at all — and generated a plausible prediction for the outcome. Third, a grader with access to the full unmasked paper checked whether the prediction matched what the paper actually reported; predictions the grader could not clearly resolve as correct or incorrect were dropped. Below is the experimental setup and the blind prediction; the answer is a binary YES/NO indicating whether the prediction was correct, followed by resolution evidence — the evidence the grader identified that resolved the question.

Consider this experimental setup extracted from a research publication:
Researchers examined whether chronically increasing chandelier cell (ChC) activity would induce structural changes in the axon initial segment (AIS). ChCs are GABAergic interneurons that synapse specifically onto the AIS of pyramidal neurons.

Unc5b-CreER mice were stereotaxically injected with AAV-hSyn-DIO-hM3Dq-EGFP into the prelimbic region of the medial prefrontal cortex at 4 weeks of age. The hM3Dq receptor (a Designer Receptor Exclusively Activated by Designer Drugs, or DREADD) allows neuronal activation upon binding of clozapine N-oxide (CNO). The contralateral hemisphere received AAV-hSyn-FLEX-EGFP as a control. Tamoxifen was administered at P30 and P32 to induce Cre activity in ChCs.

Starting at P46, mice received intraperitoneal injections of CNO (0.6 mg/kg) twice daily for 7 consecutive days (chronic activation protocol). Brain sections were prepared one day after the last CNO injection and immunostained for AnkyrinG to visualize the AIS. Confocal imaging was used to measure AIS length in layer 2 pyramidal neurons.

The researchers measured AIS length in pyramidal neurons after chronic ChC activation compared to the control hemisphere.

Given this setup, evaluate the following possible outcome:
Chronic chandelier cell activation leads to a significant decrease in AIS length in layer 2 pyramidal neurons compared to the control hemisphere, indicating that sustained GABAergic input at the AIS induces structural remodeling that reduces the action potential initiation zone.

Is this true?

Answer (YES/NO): NO